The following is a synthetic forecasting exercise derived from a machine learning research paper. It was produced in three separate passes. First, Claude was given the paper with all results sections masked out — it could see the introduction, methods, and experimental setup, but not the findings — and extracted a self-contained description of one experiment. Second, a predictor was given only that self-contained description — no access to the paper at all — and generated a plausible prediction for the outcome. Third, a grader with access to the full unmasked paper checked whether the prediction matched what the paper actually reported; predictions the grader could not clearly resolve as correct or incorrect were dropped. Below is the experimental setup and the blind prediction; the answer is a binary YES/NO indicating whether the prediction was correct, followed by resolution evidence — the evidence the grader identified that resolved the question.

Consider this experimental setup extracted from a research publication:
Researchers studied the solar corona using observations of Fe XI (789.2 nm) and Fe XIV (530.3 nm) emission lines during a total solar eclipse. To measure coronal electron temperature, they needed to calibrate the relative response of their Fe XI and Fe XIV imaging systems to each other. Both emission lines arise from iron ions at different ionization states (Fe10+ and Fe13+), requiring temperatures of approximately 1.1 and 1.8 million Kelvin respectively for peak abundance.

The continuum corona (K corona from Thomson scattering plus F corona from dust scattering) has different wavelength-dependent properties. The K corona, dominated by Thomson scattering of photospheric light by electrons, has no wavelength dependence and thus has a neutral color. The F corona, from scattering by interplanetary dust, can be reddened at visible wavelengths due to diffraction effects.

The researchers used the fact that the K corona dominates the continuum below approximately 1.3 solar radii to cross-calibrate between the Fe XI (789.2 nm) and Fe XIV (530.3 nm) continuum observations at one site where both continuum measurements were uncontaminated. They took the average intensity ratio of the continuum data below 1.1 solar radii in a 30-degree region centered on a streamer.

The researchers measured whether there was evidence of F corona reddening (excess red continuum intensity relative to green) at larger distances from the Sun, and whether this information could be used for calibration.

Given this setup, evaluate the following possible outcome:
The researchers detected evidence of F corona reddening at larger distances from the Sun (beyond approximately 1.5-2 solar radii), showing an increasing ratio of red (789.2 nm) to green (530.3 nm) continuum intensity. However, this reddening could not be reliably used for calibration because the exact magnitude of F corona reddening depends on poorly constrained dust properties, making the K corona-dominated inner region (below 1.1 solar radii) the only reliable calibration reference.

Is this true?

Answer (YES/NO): NO